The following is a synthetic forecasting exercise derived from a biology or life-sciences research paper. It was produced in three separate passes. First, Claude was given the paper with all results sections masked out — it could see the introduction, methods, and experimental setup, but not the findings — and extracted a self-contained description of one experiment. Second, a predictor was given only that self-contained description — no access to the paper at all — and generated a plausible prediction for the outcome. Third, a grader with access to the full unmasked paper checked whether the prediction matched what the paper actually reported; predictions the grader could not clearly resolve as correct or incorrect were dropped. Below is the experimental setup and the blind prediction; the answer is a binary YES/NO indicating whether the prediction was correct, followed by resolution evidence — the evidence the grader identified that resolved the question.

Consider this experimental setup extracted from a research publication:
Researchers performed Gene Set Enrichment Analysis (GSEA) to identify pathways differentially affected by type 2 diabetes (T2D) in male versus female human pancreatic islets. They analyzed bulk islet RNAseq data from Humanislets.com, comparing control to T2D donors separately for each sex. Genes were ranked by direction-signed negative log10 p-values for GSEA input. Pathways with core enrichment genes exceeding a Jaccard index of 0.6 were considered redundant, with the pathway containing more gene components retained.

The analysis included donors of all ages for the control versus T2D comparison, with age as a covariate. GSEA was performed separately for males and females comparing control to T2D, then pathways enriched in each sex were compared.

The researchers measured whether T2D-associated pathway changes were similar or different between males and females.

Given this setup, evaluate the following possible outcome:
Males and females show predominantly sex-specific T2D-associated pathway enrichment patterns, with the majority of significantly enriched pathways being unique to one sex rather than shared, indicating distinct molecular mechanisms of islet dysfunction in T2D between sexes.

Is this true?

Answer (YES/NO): YES